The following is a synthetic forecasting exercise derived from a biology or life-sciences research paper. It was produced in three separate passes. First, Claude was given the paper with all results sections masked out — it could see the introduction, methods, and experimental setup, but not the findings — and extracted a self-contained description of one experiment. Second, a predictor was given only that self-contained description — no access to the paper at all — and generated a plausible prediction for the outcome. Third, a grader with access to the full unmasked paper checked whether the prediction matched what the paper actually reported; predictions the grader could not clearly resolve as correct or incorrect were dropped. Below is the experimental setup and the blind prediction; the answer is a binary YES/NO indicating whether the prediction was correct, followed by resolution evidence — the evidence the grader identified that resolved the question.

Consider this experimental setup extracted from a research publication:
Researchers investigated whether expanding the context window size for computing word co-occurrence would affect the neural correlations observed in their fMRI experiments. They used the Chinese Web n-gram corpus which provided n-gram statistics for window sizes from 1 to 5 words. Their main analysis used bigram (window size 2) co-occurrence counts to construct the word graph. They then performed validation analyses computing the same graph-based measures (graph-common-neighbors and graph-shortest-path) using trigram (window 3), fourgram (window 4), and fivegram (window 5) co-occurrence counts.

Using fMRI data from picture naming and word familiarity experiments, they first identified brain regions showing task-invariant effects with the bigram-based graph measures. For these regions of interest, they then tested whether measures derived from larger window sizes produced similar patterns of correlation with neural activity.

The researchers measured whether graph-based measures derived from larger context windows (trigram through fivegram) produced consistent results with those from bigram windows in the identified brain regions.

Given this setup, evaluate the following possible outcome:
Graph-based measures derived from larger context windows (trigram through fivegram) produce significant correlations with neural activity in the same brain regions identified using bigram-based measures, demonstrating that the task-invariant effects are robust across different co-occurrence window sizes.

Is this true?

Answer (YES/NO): NO